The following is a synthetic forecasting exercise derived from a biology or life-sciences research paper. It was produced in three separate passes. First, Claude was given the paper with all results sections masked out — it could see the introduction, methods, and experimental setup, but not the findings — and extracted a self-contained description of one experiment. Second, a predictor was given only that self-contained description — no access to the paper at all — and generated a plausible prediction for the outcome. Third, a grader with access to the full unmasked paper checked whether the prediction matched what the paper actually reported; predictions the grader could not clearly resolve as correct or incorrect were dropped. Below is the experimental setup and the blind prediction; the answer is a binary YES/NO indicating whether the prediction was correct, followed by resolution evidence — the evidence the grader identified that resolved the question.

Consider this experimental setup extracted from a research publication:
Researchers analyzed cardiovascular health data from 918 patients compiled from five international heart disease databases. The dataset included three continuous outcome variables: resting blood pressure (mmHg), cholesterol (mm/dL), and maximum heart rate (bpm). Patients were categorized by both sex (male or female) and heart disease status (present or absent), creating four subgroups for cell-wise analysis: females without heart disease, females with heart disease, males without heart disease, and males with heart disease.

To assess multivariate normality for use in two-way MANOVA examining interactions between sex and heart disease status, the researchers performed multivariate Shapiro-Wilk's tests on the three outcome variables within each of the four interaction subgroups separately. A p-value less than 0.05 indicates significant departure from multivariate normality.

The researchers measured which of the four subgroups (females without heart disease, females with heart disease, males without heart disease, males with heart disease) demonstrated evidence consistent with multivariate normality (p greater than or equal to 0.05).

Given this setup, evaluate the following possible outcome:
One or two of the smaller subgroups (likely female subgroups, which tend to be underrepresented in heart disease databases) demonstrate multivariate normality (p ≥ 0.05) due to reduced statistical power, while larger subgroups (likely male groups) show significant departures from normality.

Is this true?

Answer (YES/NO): YES